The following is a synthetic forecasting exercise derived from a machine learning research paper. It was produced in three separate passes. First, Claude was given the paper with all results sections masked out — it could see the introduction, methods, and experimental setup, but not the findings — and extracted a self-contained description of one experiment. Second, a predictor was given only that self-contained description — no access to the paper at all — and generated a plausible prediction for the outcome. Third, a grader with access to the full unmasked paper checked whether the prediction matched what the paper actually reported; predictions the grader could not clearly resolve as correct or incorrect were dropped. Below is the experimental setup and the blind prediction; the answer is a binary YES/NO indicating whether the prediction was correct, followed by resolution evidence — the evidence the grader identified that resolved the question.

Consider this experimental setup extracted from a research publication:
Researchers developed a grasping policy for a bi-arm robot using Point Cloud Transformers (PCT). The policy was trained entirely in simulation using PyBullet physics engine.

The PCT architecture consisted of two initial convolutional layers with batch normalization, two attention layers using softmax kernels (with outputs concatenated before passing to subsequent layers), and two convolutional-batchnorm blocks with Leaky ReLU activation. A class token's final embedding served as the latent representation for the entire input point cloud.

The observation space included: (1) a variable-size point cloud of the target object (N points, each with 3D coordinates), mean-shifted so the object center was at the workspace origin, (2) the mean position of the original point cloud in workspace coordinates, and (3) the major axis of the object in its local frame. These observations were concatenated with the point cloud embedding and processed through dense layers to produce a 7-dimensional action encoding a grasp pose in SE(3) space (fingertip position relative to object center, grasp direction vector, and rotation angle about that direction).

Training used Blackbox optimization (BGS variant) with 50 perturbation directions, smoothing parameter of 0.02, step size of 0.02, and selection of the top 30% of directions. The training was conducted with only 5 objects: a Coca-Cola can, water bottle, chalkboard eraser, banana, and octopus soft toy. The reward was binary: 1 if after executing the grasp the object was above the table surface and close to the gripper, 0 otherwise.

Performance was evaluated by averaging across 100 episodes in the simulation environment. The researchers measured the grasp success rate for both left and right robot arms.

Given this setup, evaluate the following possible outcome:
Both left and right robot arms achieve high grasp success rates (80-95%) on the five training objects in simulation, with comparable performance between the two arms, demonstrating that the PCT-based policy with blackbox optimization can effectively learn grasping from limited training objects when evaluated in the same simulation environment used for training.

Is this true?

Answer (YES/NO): NO